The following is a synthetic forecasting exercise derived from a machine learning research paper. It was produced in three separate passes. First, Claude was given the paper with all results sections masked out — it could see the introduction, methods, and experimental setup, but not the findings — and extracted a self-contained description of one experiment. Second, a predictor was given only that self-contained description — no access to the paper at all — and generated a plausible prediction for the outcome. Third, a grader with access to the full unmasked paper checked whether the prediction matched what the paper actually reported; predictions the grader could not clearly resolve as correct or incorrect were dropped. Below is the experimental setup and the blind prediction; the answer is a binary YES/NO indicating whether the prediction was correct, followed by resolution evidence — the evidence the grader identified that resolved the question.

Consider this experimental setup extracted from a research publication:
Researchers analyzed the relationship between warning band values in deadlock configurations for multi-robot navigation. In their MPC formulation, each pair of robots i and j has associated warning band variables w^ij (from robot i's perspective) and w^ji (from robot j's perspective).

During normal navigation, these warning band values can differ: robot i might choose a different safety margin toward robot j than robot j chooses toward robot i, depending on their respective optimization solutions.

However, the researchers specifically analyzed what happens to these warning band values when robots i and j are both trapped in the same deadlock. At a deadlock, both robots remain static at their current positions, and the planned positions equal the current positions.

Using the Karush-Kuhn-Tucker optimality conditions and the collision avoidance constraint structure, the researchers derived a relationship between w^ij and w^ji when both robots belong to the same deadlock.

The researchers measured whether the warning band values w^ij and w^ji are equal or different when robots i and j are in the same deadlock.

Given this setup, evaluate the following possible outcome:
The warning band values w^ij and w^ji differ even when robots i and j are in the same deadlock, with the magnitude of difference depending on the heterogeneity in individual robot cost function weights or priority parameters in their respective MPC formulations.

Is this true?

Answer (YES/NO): NO